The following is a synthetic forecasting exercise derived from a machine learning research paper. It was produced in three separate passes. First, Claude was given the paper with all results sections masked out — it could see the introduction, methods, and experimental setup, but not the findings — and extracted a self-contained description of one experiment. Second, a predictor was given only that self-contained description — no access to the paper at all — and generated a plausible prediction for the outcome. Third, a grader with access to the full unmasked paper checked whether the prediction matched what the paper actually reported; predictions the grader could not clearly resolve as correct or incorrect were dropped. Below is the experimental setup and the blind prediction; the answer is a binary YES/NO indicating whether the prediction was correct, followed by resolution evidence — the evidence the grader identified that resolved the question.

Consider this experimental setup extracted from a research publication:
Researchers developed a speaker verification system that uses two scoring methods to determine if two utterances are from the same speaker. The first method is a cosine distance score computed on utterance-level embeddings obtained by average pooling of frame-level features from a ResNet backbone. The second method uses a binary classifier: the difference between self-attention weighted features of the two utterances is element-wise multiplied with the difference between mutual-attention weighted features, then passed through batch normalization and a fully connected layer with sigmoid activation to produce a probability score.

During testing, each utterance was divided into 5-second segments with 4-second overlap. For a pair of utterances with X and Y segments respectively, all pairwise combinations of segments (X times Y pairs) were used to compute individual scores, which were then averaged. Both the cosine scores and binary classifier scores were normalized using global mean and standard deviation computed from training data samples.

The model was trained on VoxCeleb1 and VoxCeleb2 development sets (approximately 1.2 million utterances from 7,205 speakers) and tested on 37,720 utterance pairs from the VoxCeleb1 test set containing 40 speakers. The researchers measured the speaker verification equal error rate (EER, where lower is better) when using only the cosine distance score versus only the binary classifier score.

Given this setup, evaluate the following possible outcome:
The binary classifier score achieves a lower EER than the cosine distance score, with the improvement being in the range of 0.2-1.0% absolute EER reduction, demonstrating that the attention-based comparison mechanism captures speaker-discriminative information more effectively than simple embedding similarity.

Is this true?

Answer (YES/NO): NO